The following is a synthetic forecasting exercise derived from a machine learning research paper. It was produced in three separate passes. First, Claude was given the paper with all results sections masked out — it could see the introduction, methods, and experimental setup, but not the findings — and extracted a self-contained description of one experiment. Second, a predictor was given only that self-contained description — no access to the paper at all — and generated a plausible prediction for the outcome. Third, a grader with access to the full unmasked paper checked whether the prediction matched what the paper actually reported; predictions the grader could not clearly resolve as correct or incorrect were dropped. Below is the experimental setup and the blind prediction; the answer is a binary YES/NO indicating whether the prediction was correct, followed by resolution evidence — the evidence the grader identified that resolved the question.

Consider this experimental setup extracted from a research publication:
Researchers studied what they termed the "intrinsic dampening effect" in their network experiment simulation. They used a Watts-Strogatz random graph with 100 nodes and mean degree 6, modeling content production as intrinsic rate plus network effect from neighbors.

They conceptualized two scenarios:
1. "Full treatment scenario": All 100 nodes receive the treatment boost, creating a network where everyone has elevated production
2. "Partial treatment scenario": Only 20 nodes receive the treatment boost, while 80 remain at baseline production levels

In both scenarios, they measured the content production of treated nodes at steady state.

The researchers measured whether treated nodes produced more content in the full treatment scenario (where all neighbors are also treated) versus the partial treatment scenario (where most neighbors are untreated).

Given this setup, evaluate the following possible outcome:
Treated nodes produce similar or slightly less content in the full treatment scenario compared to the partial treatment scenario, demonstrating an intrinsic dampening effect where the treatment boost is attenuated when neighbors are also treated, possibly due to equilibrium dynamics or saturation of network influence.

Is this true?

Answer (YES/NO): NO